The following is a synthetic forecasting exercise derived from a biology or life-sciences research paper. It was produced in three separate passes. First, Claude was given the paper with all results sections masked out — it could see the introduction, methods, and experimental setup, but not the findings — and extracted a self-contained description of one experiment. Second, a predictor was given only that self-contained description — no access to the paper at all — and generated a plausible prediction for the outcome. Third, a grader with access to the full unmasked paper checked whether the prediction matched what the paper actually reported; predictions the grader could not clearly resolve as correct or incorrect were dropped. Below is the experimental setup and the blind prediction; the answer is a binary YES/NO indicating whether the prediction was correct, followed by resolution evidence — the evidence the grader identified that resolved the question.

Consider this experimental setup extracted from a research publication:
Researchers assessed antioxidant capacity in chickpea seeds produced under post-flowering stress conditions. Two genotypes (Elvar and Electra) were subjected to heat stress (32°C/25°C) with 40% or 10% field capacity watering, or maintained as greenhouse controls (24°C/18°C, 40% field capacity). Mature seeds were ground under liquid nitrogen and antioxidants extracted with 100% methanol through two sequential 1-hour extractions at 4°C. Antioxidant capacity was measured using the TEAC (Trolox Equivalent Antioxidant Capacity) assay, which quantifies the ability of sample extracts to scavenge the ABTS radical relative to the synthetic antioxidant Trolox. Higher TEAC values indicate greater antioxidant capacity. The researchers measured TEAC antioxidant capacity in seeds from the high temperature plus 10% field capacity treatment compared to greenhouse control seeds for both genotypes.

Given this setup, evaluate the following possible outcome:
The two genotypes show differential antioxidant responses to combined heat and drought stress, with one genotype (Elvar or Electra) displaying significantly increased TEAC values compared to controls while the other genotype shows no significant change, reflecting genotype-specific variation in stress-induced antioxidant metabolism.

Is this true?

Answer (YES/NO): NO